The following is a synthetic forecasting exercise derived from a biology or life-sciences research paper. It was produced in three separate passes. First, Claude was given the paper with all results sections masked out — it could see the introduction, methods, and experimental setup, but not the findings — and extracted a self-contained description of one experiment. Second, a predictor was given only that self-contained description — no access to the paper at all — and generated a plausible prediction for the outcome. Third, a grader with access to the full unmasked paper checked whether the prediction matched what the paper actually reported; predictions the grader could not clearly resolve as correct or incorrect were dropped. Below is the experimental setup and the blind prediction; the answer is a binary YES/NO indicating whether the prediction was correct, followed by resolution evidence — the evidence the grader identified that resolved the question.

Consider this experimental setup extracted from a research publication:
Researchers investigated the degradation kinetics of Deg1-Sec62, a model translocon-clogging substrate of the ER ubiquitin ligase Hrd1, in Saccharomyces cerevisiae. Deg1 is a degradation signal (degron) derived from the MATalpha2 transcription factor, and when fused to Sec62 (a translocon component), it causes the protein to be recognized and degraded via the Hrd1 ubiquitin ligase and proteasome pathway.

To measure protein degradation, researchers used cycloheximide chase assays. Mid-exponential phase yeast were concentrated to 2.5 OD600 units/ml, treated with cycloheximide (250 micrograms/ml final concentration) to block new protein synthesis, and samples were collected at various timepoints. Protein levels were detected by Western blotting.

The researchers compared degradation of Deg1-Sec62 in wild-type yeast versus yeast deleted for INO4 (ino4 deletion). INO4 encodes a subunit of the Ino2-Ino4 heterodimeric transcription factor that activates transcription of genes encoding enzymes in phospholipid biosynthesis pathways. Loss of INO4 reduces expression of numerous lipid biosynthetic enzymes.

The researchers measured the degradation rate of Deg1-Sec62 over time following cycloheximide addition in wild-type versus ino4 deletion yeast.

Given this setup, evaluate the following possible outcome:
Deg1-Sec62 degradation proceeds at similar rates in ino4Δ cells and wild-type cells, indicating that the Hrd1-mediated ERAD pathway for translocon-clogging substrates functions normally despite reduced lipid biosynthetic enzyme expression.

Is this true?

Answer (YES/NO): NO